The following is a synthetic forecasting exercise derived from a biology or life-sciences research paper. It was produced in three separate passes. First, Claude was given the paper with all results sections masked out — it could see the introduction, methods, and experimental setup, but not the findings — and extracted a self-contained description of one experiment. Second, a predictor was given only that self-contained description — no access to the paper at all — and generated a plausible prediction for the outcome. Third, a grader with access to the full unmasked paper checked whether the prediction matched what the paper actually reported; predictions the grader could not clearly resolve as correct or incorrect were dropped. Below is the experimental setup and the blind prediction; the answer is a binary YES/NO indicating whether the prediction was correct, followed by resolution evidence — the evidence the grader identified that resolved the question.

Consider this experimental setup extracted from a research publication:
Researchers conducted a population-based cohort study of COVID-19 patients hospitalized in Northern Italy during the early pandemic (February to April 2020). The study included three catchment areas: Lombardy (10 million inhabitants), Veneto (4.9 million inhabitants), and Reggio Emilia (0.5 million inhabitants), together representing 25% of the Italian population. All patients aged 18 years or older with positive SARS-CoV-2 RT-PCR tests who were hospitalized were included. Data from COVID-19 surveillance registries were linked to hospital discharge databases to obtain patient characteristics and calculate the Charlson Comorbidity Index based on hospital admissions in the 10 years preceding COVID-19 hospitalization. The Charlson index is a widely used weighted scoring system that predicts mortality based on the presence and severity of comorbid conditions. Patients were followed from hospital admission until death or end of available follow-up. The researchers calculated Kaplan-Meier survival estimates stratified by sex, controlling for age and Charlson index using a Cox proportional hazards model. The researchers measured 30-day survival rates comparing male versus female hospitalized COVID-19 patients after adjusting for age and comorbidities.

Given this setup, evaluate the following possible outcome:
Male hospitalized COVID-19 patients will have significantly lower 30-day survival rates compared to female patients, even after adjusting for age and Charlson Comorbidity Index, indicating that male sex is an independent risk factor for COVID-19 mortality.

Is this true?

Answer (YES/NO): YES